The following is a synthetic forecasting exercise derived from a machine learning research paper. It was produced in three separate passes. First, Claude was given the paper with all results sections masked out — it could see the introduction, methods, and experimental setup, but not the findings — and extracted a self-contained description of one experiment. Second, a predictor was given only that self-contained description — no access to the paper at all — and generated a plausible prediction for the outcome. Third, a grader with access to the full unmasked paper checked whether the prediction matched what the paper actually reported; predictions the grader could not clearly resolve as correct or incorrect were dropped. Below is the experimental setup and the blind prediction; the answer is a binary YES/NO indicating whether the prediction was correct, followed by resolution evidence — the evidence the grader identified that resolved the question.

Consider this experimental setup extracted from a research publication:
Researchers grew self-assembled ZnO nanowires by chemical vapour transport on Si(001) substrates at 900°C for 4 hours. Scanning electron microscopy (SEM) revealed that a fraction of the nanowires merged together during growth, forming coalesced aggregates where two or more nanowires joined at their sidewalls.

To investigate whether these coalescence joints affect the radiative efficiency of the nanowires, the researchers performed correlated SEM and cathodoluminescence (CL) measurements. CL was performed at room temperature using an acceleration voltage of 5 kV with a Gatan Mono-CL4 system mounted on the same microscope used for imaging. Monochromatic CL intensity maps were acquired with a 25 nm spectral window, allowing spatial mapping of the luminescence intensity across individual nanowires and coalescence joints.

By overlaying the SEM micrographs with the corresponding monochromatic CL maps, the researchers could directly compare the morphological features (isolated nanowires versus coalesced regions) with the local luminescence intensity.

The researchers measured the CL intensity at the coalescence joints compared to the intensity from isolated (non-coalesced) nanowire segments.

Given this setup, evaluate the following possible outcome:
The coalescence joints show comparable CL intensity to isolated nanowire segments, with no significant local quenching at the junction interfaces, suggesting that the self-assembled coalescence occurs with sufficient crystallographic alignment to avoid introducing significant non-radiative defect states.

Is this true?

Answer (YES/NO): NO